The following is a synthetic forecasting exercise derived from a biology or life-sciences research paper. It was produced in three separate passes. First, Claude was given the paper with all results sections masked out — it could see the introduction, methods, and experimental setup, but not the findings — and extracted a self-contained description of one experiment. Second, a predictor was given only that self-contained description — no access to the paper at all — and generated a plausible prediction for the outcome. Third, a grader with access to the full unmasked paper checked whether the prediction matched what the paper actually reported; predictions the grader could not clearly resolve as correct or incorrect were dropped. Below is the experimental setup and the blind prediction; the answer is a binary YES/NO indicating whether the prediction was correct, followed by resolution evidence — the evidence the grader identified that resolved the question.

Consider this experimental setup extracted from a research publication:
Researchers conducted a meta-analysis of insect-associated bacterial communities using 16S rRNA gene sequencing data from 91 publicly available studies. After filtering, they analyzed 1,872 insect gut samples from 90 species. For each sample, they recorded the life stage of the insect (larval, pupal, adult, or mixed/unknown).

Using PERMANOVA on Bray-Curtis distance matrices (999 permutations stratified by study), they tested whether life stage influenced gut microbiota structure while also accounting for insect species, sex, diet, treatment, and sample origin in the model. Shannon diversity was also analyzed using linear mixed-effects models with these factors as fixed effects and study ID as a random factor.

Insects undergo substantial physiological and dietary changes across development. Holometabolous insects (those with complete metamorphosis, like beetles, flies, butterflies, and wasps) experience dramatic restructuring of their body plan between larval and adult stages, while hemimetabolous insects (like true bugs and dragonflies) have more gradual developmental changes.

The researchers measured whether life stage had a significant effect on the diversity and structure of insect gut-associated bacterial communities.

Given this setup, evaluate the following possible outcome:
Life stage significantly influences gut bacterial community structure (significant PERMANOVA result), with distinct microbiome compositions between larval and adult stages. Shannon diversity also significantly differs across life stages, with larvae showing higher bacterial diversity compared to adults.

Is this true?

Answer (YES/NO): NO